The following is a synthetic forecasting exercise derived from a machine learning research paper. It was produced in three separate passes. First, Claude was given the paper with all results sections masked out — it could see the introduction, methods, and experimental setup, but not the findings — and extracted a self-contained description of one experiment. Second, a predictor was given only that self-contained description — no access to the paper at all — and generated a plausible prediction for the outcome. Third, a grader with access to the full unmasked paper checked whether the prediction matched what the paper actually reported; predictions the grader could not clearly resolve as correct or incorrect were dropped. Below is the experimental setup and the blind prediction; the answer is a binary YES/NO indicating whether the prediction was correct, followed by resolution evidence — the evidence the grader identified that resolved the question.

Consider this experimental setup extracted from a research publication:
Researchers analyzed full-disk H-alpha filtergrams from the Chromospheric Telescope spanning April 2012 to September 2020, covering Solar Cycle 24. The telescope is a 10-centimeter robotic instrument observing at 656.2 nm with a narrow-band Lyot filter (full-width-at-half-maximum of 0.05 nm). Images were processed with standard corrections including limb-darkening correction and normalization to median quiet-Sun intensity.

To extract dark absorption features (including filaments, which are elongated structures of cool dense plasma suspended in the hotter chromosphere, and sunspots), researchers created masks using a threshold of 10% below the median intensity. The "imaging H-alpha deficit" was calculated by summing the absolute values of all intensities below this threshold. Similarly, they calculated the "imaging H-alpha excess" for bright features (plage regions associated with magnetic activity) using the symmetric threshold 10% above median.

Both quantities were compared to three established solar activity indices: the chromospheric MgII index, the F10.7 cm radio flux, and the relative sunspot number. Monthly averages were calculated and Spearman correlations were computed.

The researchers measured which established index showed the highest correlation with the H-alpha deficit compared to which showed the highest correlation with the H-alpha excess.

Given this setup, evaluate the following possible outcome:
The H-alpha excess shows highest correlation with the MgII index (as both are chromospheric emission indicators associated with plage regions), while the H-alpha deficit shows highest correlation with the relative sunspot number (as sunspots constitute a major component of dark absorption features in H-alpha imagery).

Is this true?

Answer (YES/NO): NO